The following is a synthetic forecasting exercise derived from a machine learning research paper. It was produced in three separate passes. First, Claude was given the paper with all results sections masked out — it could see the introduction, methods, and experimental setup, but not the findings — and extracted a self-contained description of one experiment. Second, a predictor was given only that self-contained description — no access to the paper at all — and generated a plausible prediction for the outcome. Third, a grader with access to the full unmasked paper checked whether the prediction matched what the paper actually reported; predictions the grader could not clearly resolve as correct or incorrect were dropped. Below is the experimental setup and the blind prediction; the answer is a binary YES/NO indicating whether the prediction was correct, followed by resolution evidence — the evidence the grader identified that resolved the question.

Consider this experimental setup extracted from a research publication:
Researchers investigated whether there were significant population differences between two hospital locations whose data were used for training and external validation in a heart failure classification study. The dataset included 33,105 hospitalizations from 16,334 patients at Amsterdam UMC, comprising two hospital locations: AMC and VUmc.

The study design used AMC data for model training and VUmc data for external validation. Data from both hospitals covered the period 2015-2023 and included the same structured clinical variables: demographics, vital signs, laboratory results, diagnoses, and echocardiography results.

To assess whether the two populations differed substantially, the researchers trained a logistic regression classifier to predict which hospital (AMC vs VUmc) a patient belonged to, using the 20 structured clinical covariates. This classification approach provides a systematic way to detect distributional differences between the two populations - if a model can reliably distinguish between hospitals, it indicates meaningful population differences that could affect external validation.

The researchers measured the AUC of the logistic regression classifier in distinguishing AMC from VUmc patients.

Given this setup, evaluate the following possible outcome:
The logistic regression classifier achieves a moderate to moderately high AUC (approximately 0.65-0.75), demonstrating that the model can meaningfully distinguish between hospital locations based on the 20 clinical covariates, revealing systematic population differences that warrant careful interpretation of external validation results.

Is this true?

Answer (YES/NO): NO